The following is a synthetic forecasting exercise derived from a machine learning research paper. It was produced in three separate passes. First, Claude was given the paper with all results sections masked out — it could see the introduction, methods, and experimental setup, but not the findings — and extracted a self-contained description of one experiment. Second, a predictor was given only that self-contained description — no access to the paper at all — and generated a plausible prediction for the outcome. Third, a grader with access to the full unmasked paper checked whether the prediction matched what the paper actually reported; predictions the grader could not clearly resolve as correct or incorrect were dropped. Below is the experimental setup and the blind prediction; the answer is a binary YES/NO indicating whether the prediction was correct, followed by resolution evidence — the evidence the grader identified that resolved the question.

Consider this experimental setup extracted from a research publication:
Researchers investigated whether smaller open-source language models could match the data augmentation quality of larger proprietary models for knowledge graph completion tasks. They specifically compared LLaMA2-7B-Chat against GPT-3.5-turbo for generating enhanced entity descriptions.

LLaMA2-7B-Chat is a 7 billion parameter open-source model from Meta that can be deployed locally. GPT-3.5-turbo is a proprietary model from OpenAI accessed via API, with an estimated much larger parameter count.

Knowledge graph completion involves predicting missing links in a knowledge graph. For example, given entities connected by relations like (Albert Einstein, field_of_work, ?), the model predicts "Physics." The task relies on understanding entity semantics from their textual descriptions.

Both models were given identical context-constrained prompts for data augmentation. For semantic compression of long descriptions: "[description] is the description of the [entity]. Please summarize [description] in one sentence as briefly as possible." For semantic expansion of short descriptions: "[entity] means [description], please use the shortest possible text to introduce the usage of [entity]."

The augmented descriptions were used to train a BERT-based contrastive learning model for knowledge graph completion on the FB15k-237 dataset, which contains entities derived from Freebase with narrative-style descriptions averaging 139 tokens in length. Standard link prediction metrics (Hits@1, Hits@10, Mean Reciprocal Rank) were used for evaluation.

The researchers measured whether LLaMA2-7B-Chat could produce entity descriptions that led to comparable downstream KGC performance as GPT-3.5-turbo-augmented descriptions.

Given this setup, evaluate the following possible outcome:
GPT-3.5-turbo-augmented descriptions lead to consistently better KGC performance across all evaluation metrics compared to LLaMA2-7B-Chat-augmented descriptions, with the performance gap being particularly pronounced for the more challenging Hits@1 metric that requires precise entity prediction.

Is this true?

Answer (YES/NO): NO